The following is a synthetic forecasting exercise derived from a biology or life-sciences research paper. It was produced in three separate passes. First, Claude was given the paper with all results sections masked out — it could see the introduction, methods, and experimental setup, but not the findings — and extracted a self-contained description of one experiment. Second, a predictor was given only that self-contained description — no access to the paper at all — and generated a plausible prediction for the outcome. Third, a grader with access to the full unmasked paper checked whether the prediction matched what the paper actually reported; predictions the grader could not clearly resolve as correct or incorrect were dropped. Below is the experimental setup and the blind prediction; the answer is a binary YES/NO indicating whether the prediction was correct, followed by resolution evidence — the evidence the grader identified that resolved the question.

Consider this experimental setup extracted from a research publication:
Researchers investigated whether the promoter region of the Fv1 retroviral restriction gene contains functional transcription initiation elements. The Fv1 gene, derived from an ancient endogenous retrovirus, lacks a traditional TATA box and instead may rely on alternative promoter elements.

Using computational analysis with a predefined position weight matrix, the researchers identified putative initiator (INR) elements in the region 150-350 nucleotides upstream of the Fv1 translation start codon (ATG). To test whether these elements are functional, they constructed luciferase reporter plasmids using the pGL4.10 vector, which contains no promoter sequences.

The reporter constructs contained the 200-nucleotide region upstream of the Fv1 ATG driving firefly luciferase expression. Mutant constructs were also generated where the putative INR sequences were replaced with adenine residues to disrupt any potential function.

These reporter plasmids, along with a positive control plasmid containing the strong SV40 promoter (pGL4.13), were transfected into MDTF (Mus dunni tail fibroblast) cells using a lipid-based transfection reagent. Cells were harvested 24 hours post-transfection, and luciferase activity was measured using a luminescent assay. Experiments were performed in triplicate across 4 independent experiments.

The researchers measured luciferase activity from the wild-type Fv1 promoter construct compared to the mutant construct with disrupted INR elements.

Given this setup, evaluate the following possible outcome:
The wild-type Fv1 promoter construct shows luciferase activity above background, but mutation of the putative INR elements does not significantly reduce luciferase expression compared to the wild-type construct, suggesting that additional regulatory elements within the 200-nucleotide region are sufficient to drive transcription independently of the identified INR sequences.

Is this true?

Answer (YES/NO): NO